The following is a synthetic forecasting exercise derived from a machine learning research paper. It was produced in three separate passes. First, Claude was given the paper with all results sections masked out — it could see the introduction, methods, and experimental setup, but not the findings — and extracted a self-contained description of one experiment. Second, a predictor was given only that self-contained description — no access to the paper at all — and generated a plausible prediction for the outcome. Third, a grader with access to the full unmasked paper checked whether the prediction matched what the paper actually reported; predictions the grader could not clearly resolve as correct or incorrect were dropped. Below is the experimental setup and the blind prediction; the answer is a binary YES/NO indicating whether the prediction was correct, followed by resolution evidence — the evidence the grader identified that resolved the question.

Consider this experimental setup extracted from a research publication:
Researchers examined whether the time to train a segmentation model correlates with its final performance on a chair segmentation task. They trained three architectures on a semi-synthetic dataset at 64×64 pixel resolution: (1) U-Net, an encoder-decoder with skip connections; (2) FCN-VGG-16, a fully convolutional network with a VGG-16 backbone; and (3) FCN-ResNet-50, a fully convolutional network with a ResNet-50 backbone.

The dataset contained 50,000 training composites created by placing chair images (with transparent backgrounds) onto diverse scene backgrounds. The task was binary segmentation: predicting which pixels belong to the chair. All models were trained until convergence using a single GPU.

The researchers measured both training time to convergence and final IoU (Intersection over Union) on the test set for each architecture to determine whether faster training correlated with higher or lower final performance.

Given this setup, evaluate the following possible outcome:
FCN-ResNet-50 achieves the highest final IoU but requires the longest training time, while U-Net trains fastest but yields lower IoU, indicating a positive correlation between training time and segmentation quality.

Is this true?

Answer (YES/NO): NO